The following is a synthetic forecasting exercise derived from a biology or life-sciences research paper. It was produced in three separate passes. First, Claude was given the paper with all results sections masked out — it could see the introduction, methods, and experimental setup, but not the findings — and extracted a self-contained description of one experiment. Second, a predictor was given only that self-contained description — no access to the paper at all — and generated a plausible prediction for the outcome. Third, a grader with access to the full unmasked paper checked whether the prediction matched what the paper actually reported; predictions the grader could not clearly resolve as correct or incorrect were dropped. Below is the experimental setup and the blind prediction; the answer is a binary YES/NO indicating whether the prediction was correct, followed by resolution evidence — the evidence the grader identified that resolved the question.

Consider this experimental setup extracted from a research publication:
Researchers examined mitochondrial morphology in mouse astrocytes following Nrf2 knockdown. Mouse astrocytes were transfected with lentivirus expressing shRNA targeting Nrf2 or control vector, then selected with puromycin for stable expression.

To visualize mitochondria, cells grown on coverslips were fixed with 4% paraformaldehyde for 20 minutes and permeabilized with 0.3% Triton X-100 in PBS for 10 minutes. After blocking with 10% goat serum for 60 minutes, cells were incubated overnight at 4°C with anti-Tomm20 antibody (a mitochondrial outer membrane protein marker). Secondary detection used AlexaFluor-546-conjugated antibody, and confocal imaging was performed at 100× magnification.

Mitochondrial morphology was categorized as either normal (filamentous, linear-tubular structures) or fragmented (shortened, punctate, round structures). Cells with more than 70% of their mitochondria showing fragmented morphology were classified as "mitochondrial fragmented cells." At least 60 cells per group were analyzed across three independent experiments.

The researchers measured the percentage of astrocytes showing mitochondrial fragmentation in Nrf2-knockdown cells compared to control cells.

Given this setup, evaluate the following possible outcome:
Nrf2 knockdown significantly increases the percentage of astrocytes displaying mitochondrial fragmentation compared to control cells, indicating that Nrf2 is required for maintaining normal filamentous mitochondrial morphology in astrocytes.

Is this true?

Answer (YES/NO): YES